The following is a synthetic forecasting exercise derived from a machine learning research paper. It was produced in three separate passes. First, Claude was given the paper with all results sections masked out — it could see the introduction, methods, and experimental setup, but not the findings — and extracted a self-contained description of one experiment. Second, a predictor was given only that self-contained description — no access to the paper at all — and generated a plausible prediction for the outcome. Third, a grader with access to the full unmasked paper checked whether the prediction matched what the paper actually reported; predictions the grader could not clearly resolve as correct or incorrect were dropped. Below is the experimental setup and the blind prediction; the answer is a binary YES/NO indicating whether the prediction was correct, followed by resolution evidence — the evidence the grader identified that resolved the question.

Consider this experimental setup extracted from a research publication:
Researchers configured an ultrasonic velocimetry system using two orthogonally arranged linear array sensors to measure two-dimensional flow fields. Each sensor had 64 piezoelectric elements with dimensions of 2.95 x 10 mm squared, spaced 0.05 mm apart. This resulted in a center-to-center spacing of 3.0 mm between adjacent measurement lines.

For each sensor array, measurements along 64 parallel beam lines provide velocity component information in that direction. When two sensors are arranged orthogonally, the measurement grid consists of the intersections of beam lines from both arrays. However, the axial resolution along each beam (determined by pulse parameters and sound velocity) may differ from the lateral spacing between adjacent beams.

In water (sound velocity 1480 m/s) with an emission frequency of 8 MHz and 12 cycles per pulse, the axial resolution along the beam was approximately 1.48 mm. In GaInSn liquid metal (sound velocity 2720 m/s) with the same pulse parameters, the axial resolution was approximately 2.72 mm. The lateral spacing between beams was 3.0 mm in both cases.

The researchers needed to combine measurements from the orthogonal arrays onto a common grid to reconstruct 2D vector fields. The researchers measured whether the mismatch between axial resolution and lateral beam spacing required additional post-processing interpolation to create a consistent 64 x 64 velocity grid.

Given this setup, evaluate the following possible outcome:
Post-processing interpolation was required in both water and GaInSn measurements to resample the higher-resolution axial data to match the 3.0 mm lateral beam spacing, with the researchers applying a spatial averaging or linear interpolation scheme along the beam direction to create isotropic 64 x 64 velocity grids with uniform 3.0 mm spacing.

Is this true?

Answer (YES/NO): YES